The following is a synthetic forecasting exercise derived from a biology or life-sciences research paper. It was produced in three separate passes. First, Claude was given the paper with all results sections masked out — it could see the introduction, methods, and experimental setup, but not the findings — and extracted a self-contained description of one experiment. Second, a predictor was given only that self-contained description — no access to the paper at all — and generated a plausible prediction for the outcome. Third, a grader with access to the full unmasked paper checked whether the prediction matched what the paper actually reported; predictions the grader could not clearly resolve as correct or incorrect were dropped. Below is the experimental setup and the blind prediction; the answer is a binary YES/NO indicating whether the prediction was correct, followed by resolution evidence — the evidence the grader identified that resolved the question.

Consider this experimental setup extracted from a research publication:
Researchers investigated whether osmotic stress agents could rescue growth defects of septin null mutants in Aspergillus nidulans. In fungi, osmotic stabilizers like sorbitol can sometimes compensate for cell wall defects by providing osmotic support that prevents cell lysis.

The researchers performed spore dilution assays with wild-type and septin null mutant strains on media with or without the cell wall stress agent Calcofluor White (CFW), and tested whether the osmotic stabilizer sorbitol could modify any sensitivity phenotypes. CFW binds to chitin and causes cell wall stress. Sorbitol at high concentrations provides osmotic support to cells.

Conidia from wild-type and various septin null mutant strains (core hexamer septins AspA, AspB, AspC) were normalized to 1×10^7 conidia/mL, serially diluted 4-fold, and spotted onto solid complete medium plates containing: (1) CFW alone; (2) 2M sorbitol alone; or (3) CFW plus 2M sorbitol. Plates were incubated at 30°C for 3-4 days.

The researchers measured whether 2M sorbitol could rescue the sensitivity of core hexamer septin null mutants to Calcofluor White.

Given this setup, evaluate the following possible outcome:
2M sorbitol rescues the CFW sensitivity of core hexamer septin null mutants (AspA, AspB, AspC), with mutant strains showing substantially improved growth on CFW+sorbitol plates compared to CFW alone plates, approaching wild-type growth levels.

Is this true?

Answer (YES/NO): YES